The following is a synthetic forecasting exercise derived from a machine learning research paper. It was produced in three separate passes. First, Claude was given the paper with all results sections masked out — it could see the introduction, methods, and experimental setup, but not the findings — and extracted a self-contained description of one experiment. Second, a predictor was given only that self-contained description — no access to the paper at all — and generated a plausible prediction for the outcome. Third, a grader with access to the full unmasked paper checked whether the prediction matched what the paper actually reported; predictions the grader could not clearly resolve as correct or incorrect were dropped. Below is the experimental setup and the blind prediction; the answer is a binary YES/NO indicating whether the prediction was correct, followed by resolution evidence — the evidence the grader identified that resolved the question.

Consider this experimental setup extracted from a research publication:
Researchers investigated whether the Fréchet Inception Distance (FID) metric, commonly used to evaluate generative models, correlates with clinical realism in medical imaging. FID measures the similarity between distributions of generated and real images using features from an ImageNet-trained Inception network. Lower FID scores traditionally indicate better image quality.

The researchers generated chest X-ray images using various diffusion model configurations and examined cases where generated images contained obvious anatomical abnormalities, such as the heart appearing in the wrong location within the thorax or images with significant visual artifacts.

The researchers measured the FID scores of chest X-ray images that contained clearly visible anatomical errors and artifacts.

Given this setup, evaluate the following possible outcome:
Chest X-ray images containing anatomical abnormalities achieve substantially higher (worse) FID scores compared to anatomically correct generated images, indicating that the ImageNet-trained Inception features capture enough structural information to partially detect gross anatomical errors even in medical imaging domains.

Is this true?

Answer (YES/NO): NO